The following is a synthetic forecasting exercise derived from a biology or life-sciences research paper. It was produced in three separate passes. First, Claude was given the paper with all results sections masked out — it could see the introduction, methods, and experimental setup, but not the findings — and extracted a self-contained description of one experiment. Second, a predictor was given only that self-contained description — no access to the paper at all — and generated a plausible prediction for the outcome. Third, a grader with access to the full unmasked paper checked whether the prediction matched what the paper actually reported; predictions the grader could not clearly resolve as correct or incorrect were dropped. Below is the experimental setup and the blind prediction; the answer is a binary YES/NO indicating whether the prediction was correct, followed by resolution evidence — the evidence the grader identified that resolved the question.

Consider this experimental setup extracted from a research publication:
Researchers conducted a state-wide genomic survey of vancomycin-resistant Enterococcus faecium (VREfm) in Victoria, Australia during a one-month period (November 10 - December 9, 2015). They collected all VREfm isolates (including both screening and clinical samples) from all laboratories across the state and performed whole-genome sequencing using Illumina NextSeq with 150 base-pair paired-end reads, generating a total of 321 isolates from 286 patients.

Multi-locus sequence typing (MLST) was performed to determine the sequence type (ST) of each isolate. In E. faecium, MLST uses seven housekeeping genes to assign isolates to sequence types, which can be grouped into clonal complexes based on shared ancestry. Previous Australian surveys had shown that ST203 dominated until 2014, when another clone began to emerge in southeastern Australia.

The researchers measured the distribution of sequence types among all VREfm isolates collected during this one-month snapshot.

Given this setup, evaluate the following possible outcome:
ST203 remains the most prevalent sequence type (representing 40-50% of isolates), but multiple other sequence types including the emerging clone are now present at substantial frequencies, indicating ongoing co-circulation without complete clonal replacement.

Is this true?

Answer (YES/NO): NO